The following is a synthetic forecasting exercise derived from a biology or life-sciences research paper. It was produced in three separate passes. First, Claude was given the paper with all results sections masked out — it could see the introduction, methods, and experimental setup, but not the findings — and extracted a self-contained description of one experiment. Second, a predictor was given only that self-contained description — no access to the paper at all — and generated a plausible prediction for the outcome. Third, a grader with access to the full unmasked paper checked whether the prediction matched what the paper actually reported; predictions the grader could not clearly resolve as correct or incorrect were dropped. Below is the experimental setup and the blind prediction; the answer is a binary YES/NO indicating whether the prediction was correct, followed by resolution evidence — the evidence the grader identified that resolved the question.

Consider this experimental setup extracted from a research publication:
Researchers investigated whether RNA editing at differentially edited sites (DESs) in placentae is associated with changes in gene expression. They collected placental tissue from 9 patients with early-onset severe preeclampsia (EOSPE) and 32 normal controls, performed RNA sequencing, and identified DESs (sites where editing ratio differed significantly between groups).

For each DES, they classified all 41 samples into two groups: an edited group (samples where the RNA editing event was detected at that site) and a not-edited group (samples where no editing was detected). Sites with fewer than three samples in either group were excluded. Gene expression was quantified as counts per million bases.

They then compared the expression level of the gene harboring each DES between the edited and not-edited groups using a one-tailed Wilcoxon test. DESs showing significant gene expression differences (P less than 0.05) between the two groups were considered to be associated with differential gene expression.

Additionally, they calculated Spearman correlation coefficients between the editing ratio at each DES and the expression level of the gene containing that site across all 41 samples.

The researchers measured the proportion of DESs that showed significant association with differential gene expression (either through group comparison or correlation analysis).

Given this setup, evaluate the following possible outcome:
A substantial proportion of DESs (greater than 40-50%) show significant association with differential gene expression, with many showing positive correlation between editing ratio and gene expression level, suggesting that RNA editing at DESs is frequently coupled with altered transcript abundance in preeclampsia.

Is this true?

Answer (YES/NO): NO